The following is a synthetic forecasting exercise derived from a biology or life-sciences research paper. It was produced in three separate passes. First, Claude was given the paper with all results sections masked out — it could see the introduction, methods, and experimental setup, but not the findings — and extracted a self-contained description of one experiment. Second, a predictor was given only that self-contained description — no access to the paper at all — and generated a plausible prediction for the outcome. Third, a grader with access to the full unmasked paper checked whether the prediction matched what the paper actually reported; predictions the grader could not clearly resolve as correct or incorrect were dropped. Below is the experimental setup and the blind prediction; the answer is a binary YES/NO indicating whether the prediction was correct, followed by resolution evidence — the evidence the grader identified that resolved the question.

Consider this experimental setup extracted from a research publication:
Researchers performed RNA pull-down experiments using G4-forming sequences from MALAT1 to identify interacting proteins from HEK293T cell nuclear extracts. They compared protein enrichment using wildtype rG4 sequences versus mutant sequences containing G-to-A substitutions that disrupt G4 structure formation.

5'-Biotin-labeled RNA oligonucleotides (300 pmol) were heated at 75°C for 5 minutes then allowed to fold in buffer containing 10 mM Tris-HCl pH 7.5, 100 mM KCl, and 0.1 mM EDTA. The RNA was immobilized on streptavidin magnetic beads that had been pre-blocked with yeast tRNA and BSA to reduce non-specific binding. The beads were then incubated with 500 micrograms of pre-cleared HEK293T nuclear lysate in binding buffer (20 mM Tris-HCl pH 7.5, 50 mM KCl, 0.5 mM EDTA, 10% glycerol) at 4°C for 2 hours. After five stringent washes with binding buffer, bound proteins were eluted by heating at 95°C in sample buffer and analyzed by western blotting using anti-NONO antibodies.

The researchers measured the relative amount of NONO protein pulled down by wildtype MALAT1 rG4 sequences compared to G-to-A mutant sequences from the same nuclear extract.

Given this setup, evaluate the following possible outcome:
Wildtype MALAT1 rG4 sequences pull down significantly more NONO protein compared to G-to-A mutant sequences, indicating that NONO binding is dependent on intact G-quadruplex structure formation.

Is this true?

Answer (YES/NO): YES